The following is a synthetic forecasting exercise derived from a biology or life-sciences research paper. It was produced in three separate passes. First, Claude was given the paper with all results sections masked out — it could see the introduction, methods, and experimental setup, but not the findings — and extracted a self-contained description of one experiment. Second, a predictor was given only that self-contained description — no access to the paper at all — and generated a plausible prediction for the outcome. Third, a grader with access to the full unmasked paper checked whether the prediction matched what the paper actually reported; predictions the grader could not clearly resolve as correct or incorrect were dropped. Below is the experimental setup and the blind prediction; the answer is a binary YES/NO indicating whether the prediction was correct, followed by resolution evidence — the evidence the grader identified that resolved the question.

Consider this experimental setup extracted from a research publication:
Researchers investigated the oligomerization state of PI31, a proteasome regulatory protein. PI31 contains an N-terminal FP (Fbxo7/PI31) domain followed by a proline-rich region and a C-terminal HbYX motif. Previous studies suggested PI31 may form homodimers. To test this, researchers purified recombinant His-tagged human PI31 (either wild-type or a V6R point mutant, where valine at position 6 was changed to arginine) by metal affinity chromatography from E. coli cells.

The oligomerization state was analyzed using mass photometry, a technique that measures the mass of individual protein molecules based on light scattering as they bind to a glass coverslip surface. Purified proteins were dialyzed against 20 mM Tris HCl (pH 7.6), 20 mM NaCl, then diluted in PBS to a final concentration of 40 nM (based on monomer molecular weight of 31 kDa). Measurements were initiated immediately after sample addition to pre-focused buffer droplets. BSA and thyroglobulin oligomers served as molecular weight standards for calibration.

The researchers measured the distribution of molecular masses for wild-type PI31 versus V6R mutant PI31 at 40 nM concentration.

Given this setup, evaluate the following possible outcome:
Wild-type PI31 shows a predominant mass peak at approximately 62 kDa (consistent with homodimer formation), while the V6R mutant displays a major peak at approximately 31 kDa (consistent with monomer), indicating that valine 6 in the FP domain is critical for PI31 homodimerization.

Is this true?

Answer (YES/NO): NO